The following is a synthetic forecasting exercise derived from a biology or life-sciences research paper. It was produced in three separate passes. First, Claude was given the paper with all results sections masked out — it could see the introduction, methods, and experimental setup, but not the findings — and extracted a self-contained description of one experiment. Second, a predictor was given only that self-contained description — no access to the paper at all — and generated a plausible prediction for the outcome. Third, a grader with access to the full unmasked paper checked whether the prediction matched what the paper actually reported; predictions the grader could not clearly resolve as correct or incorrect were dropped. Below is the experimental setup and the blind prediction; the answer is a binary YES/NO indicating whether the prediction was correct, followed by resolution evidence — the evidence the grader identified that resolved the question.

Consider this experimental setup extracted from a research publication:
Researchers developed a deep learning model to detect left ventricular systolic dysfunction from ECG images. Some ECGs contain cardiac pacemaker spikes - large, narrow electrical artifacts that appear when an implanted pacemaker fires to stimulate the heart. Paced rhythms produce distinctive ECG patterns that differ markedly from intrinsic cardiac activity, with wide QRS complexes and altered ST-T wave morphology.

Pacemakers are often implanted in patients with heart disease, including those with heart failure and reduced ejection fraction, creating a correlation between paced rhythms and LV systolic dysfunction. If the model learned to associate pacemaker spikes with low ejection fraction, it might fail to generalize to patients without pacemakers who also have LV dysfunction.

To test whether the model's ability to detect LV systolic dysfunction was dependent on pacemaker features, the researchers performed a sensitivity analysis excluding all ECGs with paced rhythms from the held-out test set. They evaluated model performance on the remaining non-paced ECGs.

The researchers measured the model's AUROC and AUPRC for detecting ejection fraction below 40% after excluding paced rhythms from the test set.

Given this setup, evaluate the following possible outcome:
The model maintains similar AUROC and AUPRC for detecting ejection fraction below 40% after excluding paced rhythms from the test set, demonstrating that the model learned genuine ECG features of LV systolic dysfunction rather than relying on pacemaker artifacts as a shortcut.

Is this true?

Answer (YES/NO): YES